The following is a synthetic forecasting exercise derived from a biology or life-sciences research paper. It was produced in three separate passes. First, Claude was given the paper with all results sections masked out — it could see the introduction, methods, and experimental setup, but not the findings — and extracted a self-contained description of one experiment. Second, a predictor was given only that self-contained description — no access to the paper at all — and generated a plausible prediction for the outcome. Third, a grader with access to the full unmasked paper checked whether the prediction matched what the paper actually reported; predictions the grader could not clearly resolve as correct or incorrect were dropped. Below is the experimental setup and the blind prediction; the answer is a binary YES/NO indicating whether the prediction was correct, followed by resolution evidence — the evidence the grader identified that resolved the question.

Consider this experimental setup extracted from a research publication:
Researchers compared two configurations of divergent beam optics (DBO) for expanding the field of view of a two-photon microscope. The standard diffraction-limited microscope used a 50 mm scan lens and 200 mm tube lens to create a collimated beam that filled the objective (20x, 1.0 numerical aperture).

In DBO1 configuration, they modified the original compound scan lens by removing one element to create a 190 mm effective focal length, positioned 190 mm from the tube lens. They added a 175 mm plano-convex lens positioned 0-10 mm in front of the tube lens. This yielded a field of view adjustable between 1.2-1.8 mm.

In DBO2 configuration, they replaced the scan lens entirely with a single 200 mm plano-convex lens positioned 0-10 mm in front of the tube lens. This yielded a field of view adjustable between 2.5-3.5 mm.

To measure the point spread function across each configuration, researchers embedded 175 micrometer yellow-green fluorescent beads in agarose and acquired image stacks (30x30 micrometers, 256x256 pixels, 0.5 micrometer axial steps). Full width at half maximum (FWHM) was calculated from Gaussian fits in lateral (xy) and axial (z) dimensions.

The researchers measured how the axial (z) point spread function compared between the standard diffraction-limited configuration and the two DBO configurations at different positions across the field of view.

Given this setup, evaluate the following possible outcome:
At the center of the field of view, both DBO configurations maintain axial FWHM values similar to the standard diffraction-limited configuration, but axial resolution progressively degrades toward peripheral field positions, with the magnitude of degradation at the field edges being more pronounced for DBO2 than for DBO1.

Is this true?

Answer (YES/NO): NO